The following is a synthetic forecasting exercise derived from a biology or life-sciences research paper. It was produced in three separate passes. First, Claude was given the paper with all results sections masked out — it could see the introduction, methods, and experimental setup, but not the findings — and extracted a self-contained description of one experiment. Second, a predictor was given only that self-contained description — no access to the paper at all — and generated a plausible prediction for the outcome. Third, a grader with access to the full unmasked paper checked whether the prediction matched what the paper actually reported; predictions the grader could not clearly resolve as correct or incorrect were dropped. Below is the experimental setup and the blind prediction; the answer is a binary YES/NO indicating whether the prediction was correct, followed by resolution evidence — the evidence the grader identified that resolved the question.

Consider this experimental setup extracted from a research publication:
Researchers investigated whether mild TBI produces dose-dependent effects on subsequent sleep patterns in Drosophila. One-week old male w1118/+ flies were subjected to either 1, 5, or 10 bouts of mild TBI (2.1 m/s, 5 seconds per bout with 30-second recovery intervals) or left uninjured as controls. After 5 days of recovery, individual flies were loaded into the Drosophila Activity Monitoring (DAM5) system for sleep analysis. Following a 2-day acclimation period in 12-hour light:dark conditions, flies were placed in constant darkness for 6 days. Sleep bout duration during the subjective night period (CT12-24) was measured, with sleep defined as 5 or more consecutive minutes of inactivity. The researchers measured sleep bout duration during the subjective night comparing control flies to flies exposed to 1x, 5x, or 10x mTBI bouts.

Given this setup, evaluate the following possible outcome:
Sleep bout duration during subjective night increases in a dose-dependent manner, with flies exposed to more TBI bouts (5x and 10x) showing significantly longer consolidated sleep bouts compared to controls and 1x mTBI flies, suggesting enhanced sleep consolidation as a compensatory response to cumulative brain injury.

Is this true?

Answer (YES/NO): NO